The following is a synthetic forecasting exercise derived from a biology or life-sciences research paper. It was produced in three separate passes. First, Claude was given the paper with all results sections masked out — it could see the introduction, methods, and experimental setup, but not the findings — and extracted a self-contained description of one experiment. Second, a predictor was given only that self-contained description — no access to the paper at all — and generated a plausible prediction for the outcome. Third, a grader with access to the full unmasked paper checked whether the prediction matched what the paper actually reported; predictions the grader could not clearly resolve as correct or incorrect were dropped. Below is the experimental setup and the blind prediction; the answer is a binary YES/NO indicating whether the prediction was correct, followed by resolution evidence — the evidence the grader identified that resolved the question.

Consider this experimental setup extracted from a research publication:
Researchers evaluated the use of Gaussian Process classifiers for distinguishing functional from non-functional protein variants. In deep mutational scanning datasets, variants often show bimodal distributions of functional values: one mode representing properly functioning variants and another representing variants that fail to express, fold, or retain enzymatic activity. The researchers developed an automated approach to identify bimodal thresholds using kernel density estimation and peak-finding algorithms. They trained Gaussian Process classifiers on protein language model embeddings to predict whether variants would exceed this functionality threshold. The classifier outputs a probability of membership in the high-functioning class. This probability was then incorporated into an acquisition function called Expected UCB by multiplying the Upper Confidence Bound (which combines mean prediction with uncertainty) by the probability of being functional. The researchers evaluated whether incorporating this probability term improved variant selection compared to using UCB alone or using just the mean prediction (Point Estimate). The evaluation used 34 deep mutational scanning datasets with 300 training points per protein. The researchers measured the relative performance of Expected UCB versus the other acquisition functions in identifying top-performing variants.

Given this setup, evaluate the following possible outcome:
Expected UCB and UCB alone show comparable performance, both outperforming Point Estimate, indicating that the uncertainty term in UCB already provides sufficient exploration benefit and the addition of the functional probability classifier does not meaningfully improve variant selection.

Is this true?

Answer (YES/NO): NO